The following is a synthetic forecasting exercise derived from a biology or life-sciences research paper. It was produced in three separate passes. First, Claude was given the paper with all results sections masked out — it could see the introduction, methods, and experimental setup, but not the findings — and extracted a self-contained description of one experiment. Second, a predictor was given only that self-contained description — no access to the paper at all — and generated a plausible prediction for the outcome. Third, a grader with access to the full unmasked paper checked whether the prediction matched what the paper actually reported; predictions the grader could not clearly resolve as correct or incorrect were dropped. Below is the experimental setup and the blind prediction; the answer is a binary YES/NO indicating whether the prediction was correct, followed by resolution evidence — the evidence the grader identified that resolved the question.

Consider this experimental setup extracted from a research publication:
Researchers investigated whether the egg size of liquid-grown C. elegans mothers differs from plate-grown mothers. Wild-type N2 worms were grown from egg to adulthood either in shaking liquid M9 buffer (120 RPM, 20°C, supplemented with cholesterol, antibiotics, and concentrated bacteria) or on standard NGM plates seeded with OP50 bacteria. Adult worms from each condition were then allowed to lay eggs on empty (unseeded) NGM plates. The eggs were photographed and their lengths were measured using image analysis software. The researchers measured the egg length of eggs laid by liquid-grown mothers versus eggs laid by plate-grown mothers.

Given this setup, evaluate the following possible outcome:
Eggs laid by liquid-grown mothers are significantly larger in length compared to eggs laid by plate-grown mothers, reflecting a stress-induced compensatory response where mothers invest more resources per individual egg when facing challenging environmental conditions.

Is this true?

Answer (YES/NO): YES